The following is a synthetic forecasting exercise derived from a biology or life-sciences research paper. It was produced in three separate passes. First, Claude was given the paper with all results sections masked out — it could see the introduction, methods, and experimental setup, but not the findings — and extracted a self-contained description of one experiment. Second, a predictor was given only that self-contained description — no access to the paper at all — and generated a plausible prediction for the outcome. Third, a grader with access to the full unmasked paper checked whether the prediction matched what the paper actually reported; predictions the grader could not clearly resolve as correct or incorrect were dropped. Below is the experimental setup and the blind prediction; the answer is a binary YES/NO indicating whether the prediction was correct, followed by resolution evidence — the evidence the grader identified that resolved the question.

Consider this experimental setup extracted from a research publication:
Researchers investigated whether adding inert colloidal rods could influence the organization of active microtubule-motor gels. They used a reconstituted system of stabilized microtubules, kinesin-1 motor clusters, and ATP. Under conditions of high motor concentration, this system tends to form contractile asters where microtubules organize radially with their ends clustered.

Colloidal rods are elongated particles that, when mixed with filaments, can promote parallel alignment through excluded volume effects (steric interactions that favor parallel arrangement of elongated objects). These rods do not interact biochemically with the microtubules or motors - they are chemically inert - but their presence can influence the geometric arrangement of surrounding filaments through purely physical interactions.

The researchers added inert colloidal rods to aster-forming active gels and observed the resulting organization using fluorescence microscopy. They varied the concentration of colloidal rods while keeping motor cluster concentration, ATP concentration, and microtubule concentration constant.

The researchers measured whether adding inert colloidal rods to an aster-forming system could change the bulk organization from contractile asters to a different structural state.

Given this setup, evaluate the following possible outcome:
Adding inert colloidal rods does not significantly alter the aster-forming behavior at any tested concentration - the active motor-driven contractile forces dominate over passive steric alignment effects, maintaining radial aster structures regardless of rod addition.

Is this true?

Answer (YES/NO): NO